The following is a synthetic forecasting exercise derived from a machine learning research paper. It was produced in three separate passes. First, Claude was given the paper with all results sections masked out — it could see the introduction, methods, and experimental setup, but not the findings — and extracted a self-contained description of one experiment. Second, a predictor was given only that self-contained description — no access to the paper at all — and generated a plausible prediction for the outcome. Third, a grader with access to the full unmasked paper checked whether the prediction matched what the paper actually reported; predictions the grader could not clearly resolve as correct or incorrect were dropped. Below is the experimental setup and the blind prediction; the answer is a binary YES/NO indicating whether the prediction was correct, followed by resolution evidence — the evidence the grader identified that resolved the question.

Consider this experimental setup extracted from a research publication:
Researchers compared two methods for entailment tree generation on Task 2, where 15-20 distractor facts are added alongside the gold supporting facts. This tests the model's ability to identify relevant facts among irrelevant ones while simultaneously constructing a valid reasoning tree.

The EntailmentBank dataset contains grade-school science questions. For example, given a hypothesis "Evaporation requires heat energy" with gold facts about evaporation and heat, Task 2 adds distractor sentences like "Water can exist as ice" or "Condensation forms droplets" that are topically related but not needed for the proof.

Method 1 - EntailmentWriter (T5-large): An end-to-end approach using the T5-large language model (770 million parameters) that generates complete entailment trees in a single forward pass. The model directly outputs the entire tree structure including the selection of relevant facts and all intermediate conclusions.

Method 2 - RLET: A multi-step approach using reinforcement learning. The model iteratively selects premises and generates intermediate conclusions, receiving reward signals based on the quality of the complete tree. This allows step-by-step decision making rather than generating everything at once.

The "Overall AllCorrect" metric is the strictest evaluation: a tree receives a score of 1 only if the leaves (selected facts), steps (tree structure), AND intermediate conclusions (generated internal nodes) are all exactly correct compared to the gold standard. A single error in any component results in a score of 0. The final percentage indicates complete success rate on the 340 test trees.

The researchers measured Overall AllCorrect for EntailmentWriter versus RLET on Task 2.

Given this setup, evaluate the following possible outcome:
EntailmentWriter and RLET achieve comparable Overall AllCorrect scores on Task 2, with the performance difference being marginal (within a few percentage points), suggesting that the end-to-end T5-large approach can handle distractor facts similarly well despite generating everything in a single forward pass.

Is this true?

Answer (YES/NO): YES